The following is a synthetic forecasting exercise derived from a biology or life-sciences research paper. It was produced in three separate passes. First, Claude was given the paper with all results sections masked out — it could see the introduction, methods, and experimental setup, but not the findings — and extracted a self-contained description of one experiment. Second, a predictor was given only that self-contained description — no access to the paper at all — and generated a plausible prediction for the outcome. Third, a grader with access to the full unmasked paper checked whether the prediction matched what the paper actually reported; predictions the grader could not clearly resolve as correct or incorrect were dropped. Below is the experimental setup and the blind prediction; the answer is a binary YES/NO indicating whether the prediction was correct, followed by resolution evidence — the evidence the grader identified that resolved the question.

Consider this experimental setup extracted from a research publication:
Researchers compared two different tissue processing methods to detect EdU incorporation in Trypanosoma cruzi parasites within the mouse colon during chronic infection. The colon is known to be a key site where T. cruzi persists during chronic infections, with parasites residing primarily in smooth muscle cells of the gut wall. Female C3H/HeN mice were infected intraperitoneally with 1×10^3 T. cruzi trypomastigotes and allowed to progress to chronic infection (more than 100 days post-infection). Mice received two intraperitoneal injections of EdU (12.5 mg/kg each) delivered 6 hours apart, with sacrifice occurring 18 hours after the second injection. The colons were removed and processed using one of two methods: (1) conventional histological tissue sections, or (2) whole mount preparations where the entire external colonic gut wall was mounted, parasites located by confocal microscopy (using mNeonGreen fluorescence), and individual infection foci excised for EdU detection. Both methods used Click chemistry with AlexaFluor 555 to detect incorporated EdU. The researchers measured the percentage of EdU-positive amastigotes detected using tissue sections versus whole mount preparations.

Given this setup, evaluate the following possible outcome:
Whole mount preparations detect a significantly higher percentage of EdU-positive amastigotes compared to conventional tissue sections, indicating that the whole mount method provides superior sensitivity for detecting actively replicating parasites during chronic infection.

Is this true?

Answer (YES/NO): NO